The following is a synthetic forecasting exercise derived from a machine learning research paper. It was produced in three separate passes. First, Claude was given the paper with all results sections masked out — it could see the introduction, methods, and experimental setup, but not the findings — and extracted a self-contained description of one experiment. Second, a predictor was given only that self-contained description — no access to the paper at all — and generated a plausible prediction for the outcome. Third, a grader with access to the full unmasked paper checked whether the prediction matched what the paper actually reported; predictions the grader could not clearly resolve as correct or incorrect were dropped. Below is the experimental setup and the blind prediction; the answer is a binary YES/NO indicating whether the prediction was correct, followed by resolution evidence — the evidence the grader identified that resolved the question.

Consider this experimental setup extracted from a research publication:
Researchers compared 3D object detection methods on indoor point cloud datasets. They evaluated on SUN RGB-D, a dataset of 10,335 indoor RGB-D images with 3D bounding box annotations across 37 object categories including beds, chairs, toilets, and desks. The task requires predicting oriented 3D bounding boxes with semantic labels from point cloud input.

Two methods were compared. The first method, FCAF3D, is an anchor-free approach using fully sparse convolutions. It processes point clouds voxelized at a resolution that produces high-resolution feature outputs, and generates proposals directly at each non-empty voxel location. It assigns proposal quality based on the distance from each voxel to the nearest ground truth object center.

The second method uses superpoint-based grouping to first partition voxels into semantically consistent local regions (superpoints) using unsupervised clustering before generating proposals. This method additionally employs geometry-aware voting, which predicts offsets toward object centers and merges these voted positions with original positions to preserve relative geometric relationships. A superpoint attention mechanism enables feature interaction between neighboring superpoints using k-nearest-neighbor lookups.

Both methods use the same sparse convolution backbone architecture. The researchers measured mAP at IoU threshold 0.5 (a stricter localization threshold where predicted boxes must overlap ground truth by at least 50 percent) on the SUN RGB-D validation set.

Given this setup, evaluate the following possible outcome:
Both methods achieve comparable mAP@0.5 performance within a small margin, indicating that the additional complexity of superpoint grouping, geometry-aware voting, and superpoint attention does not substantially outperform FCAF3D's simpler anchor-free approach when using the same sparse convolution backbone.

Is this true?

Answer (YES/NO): YES